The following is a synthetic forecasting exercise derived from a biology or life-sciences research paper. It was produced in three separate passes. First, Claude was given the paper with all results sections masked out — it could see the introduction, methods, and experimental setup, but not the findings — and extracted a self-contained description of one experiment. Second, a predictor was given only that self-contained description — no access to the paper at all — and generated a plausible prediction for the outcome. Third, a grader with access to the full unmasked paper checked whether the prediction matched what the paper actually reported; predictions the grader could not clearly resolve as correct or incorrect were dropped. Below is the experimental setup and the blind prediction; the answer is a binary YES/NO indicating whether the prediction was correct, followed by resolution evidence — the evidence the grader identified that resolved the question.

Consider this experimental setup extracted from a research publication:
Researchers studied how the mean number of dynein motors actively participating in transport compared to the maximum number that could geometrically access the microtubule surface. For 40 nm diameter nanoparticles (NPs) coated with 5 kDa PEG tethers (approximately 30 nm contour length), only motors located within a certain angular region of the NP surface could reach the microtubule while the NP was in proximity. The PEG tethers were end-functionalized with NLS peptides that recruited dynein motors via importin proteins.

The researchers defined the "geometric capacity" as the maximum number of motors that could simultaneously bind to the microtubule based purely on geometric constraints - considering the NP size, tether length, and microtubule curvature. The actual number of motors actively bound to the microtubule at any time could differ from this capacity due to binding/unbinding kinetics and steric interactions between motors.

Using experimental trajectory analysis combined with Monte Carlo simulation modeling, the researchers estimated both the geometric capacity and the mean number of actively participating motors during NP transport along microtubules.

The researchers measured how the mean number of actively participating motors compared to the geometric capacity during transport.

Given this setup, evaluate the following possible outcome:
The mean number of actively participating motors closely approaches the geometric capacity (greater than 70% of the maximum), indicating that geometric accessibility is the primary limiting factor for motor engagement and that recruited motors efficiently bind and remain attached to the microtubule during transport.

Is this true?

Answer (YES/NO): NO